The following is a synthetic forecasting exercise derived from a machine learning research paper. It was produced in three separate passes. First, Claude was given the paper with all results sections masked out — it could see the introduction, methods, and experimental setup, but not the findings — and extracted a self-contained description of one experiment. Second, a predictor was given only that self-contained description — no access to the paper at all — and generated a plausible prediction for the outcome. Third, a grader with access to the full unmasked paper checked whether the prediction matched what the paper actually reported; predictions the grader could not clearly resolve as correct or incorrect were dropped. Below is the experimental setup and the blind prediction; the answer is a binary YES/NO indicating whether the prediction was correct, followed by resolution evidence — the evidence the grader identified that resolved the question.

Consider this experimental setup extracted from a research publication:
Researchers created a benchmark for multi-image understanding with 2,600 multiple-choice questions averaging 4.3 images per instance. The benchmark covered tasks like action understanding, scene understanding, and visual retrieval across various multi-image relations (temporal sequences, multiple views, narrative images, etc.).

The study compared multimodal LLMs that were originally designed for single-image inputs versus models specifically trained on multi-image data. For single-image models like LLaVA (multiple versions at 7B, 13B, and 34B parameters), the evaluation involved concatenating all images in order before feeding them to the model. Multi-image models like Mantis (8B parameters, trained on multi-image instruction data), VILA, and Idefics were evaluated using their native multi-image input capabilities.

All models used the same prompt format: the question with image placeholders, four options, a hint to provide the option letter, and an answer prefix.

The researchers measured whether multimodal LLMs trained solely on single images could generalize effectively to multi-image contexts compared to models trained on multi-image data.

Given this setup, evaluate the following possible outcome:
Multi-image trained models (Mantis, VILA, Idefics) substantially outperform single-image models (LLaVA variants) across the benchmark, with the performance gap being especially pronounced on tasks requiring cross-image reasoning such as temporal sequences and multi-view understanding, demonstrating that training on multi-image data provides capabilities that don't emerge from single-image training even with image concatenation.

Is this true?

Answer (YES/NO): NO